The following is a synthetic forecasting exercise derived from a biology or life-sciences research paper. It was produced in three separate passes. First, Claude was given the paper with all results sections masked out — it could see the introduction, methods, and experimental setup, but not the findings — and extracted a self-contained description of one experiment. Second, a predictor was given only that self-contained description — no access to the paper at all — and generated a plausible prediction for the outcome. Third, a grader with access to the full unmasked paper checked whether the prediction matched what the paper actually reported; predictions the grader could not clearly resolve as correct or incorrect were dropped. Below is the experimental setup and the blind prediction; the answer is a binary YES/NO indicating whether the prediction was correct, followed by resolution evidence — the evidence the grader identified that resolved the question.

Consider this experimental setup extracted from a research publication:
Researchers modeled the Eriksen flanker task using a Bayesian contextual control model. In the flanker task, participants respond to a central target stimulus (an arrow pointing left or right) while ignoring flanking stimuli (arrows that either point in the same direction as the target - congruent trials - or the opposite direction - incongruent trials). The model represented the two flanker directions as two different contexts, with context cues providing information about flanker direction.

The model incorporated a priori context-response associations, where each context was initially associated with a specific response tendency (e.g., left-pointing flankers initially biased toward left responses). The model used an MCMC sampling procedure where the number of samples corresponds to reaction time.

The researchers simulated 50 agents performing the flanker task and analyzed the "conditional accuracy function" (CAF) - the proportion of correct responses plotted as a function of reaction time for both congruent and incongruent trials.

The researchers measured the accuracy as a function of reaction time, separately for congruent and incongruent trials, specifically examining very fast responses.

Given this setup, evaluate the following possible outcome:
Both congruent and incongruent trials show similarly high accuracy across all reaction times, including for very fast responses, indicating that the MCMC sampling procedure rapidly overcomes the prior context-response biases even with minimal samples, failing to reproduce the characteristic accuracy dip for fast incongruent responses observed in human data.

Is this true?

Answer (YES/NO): NO